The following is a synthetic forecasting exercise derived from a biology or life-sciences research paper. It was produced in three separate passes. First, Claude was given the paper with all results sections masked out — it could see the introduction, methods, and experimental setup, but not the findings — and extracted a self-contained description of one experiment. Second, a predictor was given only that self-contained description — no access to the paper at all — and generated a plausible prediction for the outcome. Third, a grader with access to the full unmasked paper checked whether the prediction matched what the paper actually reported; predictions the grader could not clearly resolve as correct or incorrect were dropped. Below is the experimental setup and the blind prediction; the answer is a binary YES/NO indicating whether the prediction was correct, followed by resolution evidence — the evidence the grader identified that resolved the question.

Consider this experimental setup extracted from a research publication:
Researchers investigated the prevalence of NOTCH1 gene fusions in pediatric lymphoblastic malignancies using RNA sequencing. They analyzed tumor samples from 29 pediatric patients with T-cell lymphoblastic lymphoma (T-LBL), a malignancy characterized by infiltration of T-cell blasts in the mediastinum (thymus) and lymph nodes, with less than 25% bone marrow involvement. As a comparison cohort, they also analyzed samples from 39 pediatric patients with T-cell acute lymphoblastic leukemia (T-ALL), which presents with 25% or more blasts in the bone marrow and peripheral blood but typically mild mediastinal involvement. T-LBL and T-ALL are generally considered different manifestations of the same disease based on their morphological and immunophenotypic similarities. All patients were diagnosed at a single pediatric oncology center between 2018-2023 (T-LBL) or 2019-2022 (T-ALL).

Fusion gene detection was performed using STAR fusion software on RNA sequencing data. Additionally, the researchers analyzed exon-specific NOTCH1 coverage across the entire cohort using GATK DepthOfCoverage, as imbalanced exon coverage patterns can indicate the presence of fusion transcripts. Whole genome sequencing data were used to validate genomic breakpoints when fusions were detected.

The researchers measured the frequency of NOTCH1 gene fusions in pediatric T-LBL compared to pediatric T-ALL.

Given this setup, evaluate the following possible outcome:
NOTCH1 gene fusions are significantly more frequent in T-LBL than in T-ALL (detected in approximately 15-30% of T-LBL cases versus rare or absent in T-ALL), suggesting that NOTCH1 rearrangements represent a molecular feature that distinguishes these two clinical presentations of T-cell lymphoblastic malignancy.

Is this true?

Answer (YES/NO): YES